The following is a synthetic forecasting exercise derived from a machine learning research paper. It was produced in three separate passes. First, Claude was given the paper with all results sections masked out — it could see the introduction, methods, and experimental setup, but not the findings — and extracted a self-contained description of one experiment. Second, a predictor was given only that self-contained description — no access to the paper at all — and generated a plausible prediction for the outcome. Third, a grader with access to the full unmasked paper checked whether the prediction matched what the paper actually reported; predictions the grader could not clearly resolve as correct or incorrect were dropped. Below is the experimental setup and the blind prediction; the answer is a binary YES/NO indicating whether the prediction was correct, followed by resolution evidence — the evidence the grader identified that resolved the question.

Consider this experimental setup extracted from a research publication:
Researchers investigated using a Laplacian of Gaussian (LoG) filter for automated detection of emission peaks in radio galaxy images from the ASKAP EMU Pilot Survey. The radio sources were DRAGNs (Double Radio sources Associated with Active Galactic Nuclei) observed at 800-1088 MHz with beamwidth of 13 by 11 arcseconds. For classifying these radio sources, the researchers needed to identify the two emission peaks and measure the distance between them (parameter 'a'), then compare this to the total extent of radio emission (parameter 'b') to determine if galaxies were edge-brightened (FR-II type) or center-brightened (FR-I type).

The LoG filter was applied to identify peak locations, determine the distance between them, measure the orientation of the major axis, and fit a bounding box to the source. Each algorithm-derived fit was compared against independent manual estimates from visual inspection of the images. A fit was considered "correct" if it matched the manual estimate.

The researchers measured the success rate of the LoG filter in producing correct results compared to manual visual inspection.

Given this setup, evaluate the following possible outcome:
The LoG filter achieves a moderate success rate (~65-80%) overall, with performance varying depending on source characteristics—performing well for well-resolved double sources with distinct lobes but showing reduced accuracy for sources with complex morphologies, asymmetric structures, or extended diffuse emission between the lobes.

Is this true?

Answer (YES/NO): NO